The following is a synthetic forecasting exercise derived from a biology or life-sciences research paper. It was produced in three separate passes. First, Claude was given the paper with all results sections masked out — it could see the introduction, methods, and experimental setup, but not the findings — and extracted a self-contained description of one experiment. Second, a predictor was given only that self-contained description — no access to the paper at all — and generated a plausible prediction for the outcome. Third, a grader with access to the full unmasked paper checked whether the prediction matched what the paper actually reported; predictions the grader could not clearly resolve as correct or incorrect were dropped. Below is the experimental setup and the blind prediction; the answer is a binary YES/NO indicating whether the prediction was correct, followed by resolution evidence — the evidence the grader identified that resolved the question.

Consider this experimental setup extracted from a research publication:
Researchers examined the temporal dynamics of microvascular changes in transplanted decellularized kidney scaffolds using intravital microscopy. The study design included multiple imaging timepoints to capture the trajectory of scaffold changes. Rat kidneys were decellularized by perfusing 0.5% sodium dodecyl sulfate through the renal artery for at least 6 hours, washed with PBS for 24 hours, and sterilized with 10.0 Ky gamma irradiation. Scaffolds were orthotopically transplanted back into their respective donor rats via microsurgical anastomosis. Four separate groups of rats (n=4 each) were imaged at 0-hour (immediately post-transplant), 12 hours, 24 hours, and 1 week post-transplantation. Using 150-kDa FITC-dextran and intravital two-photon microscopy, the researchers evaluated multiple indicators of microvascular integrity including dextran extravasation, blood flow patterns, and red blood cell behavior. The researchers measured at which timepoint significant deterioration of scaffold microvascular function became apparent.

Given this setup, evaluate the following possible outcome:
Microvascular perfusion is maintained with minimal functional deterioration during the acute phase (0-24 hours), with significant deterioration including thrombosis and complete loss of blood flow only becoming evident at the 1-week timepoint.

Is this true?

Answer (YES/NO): NO